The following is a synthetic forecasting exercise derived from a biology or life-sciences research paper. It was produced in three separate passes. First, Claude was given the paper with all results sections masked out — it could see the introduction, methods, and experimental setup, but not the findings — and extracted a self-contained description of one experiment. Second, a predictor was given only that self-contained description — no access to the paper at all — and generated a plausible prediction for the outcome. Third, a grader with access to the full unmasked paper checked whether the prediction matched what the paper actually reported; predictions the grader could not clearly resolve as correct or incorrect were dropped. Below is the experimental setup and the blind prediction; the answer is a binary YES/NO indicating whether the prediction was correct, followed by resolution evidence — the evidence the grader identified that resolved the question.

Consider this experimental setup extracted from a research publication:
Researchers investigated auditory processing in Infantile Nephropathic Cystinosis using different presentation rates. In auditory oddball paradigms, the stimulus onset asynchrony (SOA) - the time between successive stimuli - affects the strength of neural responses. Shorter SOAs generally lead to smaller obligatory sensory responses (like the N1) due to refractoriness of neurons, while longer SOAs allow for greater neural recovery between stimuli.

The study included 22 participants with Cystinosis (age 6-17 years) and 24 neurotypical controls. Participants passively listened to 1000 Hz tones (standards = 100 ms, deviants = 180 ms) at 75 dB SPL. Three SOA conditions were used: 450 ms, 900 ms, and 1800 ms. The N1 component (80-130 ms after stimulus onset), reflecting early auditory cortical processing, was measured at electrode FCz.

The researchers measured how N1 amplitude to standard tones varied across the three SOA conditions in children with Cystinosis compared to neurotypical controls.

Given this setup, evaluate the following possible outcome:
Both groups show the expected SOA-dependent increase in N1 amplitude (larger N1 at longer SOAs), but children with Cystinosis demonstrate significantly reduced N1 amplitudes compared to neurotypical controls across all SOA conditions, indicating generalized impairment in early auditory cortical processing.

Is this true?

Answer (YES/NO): NO